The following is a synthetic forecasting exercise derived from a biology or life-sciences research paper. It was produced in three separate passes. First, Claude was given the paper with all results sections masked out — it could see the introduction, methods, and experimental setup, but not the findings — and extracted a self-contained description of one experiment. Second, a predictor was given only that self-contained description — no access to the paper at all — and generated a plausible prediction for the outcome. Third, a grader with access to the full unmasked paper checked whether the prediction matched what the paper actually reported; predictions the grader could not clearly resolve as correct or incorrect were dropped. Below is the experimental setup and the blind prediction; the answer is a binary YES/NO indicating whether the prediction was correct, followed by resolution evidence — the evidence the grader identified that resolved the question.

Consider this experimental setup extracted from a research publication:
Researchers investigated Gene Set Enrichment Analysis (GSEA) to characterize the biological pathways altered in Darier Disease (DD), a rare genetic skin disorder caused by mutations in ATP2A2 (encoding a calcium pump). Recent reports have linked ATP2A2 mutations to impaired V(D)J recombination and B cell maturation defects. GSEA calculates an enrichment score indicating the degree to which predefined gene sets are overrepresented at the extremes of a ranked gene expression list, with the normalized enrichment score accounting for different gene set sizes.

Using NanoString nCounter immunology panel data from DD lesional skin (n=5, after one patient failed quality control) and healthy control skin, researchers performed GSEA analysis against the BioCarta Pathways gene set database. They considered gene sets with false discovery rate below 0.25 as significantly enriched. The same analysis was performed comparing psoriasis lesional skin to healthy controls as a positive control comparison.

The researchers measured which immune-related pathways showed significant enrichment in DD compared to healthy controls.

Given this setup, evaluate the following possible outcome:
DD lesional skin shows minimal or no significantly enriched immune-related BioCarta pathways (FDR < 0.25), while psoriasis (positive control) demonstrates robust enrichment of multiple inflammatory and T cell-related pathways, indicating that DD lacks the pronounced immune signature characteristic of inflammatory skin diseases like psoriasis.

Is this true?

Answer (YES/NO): NO